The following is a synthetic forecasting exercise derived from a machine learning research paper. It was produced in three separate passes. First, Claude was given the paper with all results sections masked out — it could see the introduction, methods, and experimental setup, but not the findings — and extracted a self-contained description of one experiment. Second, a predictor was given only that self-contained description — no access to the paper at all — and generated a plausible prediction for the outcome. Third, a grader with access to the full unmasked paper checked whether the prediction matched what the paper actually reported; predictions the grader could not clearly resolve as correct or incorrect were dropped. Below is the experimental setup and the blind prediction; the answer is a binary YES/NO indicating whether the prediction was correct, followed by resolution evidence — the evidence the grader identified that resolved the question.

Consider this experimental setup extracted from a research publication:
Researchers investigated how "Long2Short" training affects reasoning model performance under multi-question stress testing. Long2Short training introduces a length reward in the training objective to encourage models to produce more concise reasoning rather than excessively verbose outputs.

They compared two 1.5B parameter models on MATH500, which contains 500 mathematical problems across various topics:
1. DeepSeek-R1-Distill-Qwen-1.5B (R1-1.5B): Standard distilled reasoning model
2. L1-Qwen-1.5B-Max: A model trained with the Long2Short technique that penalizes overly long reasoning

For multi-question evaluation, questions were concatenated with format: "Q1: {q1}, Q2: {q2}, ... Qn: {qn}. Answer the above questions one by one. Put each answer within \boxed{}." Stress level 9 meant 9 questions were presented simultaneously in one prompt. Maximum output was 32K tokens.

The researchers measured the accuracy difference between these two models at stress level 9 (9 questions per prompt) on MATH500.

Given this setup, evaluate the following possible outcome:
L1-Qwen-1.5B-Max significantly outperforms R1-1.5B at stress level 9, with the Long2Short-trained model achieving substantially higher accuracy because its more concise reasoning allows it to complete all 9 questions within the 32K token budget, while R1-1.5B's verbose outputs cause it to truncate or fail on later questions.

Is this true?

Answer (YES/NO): YES